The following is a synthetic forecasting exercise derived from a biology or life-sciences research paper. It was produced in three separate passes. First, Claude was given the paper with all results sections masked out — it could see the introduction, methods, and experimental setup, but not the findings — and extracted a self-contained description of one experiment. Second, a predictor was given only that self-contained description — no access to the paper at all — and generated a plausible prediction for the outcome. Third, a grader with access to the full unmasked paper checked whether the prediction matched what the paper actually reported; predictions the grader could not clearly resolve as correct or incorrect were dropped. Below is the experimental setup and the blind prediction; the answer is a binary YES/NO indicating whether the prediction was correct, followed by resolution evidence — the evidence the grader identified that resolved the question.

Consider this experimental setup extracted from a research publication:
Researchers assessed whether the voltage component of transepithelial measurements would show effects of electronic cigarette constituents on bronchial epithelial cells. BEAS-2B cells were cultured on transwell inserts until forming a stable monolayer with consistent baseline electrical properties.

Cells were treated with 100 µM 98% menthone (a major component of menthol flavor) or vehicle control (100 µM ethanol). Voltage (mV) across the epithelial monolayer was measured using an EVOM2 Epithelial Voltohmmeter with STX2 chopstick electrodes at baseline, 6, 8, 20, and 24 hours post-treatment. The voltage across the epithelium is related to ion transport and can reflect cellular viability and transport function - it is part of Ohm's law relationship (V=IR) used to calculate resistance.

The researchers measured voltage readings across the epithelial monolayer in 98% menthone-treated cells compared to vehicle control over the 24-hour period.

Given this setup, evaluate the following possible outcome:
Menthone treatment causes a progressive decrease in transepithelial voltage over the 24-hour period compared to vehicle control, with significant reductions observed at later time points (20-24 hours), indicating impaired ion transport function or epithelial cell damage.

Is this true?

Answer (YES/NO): NO